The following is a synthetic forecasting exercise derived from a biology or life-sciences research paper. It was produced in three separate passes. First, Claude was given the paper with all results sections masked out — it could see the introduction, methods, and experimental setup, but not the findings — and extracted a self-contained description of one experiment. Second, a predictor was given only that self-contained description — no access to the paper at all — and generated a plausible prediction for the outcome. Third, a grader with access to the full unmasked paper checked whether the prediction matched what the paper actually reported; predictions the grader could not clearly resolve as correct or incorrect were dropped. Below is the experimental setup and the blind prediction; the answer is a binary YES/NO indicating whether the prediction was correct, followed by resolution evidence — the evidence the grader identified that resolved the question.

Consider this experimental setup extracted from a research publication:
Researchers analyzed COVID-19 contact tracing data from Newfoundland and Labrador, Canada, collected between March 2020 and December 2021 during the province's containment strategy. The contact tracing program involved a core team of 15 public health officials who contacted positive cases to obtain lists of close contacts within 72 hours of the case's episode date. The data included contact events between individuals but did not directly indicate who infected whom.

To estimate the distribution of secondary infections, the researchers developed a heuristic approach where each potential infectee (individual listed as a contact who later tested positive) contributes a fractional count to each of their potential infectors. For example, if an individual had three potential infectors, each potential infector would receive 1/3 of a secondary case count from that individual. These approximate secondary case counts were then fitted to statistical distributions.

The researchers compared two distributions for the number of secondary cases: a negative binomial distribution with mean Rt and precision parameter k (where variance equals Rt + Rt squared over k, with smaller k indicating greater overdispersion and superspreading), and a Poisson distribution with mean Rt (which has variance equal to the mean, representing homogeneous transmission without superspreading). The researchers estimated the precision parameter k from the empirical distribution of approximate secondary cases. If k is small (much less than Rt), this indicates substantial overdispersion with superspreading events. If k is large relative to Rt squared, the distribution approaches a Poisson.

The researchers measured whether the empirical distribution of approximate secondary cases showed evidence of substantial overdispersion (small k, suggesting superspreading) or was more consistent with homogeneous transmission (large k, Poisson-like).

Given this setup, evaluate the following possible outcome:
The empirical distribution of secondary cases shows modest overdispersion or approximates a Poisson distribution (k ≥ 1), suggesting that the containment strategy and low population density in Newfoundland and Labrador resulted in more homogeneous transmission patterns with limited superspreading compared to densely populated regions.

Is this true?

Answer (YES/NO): YES